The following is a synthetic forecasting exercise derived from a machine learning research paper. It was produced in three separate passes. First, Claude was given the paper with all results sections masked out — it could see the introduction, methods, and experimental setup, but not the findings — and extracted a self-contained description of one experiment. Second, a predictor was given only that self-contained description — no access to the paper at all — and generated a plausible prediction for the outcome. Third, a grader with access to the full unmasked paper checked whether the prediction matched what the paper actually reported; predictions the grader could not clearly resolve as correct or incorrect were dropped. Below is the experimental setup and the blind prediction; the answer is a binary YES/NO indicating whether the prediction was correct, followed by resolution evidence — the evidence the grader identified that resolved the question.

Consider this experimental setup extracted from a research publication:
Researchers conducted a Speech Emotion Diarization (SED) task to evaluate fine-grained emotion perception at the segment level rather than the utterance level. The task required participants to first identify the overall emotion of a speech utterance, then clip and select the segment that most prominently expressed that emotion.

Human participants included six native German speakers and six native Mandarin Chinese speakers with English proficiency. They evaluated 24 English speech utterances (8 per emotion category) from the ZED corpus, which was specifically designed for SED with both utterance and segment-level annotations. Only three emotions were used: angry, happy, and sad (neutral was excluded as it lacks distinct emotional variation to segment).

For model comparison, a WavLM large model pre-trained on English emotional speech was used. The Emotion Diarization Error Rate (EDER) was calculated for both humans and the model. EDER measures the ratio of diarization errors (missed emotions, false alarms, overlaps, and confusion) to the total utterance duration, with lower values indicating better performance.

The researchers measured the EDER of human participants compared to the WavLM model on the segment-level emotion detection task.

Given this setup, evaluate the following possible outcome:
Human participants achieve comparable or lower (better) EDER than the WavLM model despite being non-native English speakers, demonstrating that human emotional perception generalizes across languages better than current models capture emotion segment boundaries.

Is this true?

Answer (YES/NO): YES